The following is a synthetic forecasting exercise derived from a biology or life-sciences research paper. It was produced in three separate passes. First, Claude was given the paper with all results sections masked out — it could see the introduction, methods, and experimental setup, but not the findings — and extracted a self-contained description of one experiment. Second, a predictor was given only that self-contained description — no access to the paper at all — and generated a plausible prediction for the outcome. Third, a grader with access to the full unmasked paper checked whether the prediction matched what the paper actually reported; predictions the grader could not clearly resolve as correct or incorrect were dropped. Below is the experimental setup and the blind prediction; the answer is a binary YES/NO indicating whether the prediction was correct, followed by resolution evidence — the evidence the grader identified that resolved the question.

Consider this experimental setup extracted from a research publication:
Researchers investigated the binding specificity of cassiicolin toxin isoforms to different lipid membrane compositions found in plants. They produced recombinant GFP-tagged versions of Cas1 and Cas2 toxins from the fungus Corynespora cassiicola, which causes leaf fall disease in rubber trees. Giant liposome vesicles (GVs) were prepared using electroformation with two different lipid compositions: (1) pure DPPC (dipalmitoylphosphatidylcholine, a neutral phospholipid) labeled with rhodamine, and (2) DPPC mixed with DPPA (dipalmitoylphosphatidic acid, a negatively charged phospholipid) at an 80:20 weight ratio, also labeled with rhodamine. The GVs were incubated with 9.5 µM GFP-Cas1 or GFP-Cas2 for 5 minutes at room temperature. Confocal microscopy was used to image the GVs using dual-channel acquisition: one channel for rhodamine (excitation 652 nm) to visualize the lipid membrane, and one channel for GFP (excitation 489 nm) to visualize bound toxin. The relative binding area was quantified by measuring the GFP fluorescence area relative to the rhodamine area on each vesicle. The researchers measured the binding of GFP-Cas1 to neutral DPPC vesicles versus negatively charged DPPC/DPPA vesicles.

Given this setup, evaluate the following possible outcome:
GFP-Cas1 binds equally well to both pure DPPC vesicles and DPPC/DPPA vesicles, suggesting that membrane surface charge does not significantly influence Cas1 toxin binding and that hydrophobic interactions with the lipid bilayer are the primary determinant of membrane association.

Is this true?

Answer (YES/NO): NO